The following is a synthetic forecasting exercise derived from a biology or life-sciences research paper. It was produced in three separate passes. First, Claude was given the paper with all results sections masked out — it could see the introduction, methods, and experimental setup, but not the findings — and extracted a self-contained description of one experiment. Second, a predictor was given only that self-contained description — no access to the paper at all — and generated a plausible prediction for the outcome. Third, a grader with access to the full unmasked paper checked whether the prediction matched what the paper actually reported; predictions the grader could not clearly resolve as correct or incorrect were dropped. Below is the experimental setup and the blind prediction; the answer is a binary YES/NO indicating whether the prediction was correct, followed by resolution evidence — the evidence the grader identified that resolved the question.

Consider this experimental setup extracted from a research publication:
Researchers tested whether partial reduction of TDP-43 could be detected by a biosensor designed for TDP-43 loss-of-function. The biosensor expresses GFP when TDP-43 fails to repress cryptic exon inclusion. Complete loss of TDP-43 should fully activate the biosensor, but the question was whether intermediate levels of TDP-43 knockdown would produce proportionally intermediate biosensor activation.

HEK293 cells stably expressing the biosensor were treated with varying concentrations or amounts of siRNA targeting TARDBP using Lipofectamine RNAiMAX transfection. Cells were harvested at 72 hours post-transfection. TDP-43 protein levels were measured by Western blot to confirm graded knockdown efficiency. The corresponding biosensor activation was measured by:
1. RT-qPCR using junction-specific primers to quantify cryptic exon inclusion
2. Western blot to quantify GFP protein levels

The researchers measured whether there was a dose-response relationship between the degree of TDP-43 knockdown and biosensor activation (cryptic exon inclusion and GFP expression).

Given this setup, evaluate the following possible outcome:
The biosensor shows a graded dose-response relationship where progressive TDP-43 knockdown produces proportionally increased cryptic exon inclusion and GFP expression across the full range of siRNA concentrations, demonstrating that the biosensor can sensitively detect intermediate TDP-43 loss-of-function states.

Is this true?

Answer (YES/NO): YES